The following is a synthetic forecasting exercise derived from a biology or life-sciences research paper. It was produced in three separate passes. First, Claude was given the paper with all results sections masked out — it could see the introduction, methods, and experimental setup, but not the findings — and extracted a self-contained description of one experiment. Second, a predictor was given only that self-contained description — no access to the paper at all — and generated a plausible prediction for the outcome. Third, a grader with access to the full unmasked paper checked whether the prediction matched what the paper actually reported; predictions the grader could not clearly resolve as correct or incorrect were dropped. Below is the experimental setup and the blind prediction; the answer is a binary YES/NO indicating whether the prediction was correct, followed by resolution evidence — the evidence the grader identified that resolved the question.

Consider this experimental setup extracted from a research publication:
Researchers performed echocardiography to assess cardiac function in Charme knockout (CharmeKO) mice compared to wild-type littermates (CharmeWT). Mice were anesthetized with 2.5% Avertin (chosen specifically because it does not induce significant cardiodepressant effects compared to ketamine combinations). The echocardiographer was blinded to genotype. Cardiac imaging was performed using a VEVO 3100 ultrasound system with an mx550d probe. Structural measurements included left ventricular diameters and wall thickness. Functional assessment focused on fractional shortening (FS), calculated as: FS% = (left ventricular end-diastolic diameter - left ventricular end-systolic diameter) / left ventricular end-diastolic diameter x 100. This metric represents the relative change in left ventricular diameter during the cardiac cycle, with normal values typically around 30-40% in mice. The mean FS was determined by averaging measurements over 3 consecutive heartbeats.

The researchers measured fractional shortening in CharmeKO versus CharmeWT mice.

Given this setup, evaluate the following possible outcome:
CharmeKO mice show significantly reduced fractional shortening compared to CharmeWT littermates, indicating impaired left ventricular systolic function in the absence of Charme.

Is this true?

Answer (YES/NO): YES